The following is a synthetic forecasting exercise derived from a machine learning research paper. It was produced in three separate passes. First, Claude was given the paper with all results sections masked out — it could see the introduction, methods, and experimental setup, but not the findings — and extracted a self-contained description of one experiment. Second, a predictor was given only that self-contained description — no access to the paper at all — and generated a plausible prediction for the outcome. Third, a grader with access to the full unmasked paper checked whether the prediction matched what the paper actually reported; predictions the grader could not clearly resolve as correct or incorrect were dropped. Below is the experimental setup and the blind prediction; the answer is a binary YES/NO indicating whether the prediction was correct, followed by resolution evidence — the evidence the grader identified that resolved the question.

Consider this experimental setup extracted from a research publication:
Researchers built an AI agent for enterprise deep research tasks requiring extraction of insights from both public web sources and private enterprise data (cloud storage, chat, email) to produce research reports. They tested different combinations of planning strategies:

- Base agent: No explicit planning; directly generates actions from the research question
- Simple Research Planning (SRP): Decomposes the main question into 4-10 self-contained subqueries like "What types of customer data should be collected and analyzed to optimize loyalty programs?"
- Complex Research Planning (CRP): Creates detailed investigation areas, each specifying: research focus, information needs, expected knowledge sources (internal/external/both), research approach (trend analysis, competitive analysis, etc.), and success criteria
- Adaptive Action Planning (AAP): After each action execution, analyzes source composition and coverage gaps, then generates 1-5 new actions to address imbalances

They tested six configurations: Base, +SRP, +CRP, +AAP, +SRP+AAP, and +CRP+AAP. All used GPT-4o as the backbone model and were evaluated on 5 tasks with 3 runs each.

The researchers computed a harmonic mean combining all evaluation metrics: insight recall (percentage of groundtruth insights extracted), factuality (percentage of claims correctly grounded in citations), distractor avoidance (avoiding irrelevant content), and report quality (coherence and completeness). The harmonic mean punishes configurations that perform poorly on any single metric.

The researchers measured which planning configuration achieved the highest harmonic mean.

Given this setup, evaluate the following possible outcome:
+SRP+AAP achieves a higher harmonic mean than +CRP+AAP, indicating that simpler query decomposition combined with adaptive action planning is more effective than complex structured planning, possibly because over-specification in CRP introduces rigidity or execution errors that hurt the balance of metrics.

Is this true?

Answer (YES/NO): YES